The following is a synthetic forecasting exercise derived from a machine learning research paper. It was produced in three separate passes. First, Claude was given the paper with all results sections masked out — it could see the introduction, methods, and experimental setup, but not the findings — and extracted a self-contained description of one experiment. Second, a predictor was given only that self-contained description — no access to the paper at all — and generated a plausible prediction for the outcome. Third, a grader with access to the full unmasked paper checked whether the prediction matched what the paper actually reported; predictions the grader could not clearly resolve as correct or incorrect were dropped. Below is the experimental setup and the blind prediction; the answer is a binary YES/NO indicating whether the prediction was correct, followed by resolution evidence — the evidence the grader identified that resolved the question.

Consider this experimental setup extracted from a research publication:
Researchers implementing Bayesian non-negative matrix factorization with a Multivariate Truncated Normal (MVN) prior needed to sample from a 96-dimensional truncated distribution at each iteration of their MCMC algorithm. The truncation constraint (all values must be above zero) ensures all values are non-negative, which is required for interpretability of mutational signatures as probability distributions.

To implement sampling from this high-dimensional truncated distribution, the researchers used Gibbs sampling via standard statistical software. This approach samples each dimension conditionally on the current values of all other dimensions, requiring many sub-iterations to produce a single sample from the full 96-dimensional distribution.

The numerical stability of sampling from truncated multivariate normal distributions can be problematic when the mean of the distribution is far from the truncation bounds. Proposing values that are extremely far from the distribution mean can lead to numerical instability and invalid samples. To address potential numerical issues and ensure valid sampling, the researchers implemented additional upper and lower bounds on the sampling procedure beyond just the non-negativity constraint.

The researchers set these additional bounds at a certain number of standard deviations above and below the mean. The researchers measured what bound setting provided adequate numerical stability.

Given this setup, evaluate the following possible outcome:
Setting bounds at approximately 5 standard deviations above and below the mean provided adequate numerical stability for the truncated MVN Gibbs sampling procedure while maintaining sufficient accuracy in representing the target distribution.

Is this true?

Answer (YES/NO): NO